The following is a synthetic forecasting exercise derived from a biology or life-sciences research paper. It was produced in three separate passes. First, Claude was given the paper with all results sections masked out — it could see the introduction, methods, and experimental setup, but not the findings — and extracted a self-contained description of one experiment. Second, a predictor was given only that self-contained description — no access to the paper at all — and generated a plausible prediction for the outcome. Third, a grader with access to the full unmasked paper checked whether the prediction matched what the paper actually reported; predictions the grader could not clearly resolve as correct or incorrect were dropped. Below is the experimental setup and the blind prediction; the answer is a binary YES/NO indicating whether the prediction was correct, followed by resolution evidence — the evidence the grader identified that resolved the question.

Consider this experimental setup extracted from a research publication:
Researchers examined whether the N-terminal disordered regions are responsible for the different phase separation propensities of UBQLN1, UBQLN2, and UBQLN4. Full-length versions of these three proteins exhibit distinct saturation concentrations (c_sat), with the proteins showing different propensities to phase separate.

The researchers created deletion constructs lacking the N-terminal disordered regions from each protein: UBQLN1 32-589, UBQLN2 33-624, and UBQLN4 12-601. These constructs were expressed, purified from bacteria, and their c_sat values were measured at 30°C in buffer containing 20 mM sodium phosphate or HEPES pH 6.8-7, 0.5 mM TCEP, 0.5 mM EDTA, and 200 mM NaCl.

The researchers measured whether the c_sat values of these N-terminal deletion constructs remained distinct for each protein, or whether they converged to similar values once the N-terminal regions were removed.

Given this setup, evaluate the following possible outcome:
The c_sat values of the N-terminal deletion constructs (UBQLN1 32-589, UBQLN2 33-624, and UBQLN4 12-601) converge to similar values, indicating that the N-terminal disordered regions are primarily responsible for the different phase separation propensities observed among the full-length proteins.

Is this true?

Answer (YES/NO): YES